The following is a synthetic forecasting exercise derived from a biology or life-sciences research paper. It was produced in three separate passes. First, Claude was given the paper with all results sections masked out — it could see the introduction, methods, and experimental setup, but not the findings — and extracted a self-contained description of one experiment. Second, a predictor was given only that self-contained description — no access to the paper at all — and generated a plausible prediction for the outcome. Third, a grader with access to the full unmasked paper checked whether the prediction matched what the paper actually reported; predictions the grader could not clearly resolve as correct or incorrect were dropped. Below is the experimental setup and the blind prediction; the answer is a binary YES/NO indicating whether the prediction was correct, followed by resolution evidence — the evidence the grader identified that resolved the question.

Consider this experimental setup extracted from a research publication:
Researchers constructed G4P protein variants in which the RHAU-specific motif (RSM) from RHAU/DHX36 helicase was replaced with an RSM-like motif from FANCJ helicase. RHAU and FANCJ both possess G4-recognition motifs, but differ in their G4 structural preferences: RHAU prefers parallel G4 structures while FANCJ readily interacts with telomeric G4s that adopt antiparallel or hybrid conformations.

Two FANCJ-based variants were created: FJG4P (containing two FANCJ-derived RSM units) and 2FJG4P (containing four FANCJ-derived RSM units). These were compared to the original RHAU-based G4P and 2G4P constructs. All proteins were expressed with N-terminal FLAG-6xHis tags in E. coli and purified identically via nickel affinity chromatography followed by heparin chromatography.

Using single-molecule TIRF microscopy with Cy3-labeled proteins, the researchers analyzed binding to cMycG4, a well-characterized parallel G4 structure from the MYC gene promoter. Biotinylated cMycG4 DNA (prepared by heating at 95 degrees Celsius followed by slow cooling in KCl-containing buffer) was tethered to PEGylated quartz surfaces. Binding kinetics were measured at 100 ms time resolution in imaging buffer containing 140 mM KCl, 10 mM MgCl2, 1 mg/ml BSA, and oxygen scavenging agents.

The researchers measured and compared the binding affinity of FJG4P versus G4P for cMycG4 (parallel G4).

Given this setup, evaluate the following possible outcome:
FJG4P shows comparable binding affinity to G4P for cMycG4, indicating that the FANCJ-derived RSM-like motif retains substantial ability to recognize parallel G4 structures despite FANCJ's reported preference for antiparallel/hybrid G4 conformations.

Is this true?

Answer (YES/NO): NO